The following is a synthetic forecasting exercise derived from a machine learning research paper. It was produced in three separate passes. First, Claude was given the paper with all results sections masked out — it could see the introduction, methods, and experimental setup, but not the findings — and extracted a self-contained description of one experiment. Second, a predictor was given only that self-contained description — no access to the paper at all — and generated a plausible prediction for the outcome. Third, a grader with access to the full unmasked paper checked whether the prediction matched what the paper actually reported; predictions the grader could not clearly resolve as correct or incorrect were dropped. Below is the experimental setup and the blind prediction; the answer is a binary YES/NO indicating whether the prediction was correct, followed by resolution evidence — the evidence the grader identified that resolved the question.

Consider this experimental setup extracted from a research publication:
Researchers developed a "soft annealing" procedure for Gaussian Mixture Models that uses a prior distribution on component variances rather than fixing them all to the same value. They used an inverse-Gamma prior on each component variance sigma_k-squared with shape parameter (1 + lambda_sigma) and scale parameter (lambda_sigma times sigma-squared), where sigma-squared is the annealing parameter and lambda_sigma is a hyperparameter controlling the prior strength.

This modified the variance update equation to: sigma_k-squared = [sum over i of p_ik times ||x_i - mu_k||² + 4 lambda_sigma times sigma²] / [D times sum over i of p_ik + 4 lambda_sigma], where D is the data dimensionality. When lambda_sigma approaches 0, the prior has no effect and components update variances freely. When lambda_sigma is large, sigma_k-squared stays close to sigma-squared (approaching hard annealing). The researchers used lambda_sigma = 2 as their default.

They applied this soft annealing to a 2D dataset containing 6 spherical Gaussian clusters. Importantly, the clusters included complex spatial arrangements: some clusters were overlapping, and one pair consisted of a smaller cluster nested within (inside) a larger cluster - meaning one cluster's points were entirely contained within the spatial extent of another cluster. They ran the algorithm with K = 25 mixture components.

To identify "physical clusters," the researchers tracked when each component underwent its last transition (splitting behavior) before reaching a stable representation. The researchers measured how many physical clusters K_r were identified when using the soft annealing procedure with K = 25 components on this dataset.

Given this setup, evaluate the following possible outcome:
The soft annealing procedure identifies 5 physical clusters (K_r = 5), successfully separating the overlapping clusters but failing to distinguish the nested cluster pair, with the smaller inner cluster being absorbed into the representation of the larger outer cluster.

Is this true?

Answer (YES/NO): NO